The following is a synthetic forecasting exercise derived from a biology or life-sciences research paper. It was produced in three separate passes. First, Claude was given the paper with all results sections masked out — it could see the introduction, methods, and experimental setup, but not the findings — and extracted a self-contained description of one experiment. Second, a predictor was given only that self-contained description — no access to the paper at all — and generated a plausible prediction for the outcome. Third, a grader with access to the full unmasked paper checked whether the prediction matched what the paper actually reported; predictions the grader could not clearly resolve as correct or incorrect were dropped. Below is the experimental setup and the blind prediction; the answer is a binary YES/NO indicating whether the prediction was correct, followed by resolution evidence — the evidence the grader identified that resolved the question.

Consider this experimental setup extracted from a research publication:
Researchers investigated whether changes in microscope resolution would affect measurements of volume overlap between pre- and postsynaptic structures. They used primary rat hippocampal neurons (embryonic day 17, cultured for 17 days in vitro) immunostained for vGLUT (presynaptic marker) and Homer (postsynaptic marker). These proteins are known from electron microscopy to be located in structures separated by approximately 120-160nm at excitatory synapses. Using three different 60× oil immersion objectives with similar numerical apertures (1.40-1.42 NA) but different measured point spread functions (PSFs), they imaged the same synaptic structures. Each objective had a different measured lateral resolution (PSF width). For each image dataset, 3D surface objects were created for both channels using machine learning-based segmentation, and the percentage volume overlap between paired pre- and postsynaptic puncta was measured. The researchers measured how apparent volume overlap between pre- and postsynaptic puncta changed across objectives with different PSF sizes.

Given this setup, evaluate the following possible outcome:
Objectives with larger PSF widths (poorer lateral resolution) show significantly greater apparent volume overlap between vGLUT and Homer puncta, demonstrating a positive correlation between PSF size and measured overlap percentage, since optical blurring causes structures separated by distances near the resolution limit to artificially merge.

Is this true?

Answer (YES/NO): NO